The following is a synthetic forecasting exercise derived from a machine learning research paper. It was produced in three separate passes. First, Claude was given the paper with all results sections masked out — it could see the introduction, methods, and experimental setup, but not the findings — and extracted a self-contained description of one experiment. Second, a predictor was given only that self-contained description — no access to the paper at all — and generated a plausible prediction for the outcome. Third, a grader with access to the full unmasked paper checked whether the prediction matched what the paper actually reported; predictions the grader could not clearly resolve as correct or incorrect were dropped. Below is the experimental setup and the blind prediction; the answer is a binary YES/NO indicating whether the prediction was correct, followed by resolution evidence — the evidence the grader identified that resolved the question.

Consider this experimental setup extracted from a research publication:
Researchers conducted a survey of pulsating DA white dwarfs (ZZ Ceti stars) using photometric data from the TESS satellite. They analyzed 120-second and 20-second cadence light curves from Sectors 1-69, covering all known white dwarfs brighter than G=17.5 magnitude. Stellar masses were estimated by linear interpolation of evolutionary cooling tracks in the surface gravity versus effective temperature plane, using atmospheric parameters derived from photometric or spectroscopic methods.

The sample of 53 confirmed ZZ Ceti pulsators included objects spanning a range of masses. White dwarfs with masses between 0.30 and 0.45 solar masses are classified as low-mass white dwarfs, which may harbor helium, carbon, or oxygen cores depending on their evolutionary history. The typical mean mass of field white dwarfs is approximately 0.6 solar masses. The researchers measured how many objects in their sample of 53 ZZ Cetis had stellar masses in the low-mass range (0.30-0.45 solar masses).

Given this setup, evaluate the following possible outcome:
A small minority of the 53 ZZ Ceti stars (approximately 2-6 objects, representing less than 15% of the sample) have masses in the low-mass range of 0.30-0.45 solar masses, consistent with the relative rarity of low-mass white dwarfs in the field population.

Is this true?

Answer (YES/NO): YES